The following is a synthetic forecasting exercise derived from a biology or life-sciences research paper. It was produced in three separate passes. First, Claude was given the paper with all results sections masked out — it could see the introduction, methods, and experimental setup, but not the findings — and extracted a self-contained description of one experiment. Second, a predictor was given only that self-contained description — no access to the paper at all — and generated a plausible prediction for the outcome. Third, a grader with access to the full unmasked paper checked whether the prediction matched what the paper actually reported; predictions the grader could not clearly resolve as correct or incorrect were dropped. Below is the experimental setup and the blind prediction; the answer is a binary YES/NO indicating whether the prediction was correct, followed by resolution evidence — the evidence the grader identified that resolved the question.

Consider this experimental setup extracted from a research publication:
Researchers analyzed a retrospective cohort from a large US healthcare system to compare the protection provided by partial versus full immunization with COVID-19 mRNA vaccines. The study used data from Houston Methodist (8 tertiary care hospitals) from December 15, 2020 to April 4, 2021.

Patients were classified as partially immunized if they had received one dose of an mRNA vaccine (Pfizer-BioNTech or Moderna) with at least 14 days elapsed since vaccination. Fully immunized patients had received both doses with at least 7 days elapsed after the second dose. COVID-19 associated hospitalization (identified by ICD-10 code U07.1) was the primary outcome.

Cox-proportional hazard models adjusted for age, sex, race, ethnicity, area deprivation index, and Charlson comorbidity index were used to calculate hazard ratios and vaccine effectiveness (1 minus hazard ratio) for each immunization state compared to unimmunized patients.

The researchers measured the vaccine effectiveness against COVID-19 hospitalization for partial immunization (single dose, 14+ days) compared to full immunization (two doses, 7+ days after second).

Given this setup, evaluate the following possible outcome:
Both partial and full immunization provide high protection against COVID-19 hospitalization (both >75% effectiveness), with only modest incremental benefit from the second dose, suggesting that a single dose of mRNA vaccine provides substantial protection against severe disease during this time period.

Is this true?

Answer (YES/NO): NO